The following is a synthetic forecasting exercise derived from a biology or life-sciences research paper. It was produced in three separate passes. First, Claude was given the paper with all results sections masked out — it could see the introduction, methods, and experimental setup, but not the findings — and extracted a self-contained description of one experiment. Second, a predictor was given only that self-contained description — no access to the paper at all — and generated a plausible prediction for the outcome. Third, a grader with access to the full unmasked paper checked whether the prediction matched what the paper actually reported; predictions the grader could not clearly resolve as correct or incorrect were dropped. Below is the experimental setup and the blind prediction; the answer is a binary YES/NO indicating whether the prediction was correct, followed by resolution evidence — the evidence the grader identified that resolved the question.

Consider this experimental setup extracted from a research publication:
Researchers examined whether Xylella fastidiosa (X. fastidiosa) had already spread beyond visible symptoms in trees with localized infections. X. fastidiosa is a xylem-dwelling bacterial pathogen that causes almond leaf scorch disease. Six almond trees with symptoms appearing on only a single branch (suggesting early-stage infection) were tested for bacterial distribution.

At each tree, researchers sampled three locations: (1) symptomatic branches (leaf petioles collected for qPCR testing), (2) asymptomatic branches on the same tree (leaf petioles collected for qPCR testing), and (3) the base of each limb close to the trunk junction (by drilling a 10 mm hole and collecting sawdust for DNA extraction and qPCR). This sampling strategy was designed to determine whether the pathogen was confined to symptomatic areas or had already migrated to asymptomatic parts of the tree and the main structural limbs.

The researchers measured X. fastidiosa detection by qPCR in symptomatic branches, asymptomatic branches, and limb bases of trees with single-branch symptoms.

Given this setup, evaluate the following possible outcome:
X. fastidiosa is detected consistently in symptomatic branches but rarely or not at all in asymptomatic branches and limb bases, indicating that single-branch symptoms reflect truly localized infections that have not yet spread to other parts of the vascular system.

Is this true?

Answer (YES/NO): NO